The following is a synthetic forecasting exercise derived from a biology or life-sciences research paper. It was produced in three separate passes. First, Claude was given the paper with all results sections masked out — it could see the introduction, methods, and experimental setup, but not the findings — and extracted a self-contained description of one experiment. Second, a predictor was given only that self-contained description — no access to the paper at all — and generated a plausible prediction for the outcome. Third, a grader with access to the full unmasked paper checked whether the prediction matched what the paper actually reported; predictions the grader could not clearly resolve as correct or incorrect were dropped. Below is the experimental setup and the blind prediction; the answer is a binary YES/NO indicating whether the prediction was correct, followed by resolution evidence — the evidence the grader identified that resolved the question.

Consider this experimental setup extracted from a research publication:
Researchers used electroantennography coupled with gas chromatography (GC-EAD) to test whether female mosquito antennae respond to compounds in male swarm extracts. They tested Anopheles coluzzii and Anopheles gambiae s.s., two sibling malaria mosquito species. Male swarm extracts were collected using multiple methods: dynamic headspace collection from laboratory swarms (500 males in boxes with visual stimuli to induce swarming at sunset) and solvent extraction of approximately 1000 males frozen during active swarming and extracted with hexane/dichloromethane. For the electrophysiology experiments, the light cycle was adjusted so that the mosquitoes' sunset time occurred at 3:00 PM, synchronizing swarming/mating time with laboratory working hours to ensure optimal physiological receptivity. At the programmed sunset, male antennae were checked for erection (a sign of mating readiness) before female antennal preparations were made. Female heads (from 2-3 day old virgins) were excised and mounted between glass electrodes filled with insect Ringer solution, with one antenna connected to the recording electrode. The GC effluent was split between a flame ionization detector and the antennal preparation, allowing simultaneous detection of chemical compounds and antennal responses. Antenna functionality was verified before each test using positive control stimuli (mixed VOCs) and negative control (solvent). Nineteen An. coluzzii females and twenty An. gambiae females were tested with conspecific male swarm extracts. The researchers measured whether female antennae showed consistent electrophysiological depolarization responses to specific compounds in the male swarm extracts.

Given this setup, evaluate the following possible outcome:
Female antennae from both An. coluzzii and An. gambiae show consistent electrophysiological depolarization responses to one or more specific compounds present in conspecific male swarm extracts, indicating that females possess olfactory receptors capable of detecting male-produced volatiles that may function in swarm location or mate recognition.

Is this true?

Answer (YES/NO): NO